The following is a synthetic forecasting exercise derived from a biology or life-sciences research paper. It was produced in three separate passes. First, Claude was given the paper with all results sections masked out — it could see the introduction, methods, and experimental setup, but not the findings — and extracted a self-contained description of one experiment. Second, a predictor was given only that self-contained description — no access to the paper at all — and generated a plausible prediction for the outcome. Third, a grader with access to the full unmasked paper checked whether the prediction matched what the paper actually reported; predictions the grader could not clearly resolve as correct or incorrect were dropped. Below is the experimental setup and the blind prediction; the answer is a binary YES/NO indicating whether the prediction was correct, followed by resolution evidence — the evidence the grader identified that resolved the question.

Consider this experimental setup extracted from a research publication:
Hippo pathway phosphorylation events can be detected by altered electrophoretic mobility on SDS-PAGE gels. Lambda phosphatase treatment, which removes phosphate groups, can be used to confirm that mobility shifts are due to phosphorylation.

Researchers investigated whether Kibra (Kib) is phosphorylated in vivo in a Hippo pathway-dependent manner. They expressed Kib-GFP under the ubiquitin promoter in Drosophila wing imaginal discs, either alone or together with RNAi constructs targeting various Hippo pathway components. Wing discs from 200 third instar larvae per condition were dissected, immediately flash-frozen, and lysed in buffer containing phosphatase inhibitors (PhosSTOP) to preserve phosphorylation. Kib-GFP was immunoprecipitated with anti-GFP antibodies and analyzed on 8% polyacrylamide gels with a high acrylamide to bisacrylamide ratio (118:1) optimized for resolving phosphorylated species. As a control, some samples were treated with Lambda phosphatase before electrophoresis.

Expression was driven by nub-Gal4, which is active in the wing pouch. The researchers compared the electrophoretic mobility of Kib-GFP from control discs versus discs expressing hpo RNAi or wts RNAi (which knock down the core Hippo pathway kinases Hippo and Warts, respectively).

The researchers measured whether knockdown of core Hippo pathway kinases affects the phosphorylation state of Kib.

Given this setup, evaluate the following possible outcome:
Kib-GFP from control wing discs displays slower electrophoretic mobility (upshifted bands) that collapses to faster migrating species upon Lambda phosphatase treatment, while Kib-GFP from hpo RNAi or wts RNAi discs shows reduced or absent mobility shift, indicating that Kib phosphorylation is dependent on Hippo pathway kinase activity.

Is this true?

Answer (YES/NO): YES